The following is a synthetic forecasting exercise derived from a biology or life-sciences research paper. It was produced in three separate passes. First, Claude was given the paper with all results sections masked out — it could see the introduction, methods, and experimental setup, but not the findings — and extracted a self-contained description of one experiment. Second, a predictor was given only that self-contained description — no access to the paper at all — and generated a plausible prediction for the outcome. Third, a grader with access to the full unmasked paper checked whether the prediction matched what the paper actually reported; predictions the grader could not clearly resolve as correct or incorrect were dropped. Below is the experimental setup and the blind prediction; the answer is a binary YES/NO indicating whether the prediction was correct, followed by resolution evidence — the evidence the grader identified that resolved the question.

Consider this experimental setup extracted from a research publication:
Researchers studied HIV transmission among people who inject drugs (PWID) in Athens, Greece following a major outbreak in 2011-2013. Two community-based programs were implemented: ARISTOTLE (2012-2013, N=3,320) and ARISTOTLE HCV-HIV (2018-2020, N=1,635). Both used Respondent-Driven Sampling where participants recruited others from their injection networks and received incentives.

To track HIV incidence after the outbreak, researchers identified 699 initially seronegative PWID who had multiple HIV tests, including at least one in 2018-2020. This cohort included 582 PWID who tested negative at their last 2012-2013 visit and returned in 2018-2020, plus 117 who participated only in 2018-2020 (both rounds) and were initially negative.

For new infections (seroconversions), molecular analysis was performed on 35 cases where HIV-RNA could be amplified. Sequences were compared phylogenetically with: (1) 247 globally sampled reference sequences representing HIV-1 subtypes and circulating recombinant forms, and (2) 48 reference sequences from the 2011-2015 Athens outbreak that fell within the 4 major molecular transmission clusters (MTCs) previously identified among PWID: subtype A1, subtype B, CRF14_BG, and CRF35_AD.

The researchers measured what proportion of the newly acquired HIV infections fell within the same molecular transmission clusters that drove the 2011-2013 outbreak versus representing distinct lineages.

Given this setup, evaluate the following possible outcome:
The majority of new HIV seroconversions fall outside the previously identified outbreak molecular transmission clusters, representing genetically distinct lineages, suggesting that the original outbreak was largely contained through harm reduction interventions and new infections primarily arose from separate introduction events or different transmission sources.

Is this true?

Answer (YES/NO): NO